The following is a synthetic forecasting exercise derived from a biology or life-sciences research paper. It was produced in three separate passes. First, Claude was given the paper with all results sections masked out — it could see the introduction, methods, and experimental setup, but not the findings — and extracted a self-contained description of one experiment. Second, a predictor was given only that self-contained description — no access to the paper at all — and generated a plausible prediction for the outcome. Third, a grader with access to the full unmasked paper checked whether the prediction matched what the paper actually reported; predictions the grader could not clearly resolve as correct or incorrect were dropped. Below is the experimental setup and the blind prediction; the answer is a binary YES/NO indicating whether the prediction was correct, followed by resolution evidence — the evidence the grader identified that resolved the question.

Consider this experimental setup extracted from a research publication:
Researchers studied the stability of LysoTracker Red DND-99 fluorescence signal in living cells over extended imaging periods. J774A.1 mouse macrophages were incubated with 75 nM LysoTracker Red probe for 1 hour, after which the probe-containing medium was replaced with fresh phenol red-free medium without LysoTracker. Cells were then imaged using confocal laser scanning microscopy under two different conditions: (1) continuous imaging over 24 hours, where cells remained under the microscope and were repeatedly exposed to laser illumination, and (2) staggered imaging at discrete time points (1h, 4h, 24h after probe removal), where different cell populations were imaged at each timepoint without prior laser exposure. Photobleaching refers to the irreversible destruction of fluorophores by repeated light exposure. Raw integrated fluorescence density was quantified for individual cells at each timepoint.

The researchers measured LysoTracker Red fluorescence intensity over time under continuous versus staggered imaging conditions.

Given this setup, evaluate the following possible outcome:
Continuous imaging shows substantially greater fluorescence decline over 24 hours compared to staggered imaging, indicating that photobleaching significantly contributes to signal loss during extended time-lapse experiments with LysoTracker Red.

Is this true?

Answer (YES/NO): YES